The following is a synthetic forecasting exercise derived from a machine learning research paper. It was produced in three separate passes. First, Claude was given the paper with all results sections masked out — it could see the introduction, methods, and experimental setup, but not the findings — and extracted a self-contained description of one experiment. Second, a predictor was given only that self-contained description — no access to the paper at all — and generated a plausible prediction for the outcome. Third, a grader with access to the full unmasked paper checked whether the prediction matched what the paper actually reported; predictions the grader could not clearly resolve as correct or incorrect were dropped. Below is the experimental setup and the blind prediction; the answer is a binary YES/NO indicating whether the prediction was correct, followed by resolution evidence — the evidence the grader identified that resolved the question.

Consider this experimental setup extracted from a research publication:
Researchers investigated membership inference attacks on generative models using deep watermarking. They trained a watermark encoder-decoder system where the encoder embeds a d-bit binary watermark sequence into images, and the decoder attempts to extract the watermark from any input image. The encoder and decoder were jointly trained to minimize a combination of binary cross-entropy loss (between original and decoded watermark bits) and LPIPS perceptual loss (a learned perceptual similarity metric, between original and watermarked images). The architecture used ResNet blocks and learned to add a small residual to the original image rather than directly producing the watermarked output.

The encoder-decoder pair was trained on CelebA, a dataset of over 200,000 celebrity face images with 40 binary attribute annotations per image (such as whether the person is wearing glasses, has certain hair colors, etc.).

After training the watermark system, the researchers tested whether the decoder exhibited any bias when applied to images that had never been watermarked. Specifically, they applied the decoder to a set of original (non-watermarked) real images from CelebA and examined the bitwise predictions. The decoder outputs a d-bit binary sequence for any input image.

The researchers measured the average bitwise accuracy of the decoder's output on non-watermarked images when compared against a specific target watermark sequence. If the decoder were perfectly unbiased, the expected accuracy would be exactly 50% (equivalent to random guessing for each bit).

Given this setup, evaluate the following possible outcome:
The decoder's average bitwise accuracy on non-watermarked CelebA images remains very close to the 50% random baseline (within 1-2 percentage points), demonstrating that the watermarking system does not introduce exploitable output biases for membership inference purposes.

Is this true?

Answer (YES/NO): YES